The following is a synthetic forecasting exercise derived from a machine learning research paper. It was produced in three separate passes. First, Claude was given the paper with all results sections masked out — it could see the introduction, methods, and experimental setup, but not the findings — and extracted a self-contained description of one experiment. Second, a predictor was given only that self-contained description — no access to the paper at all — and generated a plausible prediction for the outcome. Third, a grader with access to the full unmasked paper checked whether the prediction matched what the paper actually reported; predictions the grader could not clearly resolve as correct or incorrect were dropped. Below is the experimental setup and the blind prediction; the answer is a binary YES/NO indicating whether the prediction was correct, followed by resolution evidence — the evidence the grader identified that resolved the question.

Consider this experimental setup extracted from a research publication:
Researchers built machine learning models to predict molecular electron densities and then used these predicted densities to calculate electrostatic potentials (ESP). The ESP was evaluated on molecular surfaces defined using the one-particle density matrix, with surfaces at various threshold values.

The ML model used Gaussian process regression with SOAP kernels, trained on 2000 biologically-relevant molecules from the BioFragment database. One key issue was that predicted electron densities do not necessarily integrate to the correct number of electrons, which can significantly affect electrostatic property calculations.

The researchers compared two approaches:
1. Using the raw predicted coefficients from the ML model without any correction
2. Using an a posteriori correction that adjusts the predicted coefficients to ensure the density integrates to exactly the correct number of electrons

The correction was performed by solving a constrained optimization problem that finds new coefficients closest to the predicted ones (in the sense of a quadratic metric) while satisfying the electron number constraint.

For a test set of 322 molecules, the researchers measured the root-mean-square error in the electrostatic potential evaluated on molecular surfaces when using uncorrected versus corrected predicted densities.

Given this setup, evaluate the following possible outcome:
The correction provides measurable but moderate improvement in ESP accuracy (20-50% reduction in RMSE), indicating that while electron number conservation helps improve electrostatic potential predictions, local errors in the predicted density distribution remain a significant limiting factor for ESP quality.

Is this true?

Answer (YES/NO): NO